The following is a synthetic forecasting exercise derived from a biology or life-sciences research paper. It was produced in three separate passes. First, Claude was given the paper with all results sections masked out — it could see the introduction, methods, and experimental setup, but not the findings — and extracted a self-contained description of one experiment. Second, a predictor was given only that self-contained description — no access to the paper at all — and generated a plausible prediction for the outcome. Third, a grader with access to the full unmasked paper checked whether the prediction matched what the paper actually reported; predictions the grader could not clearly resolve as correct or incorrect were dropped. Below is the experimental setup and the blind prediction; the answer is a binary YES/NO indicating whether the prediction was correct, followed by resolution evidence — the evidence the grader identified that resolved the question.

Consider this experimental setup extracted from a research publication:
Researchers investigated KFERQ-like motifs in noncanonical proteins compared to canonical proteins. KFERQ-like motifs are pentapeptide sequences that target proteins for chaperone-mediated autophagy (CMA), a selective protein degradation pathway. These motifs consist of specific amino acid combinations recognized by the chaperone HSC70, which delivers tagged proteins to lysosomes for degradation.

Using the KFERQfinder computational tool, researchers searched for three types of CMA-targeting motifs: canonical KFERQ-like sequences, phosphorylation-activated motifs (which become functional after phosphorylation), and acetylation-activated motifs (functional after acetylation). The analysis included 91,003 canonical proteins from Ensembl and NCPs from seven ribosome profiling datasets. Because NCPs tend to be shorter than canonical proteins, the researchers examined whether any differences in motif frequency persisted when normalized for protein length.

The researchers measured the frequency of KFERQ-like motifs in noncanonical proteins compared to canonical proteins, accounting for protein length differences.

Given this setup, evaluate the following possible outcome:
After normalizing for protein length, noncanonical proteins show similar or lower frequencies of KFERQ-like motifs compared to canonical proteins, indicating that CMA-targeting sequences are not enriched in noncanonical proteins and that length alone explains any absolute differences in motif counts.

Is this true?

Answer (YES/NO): YES